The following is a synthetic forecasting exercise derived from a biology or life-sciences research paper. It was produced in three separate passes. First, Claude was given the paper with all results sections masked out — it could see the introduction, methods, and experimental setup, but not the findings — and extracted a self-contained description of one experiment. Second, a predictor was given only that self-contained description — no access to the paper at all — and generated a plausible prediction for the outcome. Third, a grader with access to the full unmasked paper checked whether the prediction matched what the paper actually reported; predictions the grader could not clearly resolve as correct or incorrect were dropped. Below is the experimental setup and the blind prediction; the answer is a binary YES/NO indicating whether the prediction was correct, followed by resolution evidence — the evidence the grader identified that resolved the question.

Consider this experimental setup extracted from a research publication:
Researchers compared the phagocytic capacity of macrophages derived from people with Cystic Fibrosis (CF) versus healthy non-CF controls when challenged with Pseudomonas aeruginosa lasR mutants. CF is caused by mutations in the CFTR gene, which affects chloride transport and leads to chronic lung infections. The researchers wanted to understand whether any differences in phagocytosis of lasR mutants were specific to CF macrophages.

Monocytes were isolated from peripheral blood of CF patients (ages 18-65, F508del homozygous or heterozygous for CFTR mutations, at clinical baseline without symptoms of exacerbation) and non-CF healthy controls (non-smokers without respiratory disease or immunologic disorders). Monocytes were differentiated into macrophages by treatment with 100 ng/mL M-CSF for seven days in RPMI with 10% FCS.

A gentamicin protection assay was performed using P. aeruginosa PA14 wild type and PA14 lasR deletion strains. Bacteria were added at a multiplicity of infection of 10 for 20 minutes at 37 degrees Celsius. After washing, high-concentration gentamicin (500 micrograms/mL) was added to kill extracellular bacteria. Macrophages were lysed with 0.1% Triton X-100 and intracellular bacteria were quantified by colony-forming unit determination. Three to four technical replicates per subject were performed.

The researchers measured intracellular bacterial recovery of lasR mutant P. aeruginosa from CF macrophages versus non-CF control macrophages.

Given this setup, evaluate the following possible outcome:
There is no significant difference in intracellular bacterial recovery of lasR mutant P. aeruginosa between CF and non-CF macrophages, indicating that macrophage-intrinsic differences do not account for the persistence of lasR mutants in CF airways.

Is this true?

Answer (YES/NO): YES